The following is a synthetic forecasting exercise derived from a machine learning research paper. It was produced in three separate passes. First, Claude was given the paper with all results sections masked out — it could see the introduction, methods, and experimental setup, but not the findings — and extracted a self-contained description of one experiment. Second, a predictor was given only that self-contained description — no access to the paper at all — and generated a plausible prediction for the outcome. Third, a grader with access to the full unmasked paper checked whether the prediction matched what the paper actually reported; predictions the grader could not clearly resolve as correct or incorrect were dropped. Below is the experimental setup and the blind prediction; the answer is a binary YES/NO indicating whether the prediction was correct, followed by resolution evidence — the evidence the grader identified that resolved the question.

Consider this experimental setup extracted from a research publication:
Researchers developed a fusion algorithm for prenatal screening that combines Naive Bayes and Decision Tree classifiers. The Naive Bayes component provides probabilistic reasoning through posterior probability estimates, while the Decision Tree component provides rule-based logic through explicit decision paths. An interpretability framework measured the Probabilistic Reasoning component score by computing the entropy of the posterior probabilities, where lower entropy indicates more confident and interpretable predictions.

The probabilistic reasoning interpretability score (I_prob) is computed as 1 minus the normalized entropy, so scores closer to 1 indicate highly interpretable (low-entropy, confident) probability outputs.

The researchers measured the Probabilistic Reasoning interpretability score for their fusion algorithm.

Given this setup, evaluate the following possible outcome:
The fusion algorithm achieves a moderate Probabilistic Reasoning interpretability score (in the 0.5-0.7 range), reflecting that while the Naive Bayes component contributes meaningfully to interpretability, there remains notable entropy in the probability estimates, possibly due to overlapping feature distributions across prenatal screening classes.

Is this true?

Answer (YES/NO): NO